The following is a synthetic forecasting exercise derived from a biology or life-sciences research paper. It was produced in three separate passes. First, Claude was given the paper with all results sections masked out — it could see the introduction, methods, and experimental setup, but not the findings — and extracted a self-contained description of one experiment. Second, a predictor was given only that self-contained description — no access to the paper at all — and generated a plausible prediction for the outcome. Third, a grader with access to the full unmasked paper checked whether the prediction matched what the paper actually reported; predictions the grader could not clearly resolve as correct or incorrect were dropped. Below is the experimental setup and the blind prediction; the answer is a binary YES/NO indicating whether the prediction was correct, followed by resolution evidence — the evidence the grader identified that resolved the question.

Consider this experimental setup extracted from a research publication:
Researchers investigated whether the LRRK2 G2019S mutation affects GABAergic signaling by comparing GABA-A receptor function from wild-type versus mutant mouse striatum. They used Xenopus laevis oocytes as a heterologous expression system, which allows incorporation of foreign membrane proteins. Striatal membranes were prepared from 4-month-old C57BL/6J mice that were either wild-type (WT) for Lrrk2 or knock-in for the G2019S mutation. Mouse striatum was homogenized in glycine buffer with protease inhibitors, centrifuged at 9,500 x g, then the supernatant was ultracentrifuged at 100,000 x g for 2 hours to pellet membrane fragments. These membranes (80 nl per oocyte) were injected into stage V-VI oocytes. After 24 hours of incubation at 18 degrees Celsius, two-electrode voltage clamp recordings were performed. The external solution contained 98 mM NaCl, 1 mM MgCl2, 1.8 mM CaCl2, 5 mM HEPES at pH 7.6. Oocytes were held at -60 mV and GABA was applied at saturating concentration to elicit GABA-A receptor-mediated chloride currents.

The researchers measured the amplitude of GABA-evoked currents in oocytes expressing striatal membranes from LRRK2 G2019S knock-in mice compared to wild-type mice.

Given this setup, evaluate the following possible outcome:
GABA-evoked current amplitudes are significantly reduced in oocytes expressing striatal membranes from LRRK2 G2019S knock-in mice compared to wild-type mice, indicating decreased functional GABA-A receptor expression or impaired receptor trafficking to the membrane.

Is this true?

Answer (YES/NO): YES